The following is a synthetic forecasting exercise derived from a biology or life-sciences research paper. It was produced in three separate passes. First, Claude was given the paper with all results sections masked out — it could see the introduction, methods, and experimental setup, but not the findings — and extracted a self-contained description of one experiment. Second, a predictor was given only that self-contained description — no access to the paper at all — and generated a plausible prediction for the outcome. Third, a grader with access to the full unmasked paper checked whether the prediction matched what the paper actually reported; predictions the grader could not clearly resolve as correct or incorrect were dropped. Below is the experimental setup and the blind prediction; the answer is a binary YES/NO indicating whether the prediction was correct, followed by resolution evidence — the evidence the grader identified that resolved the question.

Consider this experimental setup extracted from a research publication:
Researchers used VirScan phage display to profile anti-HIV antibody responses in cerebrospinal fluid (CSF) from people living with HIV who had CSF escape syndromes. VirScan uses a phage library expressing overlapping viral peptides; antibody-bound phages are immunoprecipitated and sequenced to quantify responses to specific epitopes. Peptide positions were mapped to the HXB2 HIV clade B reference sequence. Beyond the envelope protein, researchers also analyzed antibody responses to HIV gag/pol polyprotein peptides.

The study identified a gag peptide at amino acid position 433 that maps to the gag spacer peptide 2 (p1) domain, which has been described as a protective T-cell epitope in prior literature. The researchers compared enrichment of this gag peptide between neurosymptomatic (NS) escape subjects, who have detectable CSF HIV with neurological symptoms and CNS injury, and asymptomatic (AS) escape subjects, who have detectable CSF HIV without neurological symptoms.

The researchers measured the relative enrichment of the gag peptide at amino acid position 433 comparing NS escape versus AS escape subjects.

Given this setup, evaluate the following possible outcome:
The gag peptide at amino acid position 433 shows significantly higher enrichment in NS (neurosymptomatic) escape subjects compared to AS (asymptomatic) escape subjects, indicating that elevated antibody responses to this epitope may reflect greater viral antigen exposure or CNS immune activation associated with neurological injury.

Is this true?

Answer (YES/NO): YES